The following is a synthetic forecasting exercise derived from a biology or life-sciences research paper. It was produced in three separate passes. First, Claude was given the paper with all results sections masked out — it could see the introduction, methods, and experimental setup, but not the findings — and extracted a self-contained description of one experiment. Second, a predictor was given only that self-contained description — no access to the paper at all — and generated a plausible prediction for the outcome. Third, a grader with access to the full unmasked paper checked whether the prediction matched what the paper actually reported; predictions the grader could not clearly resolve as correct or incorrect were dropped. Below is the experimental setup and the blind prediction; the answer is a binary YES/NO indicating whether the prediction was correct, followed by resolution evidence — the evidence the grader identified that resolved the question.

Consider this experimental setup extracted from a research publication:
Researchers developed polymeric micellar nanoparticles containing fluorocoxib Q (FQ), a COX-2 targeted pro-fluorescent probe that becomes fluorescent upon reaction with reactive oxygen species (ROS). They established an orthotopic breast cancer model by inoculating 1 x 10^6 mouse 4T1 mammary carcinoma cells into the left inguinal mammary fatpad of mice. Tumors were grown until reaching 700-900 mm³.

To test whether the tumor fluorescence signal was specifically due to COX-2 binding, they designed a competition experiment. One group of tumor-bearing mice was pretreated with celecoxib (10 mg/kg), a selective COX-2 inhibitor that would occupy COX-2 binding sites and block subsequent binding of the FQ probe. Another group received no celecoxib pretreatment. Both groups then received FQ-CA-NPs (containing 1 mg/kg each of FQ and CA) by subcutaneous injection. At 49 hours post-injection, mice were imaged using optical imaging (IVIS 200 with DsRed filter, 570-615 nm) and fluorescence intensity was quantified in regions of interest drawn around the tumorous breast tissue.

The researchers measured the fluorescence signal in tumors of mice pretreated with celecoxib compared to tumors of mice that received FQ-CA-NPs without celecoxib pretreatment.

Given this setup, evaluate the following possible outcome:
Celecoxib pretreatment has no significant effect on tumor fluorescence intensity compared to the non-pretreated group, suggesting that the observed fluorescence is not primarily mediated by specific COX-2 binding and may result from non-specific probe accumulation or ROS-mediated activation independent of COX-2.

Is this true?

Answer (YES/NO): NO